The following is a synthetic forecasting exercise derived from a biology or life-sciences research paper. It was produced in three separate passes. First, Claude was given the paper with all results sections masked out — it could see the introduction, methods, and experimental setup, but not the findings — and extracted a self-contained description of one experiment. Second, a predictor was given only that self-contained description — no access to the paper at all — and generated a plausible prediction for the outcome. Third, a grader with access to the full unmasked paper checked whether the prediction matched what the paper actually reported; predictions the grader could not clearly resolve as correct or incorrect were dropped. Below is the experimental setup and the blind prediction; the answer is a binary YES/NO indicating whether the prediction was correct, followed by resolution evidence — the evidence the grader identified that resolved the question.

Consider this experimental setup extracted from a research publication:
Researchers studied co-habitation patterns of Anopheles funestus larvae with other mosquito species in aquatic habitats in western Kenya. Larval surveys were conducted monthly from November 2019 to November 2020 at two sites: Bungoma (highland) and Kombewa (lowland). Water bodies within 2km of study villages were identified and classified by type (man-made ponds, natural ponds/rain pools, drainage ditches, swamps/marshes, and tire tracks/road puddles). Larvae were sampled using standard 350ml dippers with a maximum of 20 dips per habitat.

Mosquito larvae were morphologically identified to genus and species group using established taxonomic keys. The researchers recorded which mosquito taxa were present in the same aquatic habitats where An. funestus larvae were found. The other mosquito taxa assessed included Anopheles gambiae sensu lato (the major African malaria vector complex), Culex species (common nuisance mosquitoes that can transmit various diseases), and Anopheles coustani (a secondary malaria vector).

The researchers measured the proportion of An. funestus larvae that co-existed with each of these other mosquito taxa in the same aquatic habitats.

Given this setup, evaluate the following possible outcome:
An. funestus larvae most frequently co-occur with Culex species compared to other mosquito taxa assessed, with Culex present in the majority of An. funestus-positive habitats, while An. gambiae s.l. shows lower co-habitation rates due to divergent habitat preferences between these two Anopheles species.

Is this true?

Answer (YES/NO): NO